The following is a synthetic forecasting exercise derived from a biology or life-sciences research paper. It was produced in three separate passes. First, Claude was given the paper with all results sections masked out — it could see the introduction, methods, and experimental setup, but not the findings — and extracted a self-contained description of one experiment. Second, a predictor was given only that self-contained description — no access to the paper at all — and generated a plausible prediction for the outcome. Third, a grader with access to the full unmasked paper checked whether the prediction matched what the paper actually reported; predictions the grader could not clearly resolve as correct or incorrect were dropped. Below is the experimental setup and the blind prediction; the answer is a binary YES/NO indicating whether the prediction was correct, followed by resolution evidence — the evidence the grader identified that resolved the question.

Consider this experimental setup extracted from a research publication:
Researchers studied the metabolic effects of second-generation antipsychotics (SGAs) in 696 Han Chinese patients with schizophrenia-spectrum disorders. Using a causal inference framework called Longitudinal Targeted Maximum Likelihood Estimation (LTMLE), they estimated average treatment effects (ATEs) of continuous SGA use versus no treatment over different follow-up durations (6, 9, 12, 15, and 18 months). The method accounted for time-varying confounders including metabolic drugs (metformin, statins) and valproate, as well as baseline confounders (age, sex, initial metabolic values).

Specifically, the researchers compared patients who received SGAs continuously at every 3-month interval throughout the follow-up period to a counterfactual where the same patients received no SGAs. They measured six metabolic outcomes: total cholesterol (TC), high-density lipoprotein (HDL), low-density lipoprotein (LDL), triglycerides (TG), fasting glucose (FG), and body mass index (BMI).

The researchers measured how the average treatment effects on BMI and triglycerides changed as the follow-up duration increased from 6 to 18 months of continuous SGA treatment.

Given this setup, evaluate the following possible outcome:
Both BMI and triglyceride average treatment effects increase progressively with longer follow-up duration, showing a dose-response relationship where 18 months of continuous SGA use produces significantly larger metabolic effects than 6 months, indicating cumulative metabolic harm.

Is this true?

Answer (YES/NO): NO